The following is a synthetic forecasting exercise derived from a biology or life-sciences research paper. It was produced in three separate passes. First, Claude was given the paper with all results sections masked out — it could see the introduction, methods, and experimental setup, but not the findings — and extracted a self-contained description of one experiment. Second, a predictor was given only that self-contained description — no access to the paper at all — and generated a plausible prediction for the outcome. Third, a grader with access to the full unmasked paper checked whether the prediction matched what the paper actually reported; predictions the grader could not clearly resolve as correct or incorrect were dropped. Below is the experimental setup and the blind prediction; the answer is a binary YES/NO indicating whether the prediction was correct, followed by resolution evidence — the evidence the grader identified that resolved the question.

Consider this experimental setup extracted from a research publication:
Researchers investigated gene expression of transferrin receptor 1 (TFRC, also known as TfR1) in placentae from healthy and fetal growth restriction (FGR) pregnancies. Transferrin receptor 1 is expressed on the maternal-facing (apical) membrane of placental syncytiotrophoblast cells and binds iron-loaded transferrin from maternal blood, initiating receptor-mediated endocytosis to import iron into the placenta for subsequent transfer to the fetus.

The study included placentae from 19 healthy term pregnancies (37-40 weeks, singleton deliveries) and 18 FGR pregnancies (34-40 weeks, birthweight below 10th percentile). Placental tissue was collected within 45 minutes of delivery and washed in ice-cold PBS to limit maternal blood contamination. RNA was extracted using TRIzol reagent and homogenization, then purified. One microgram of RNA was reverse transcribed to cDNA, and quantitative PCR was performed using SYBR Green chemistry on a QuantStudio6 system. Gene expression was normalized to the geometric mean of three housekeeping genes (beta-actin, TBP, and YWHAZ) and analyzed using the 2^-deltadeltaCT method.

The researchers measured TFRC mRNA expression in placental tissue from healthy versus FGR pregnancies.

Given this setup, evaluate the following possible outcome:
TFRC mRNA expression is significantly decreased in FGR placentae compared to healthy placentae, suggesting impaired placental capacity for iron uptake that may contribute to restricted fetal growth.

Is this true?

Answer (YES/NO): NO